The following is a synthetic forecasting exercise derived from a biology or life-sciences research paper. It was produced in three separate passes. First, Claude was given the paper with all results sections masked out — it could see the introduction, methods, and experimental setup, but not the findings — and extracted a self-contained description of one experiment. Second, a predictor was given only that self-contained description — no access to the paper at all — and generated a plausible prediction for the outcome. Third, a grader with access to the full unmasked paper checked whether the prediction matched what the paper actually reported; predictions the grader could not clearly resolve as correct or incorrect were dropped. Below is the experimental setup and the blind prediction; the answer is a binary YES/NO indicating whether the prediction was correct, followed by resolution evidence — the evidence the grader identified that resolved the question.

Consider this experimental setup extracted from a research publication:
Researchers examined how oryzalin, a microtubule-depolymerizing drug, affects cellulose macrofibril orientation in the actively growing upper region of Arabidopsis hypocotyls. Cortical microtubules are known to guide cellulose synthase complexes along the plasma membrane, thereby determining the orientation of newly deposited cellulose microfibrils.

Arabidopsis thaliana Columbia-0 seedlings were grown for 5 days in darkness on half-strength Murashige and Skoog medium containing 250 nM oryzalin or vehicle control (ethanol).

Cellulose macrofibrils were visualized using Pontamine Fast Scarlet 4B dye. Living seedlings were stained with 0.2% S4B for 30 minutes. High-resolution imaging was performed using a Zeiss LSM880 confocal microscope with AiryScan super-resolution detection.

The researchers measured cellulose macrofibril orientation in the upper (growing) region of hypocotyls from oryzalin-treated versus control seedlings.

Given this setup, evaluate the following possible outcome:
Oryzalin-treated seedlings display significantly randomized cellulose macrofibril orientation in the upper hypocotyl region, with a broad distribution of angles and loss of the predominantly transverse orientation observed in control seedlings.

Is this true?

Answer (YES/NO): NO